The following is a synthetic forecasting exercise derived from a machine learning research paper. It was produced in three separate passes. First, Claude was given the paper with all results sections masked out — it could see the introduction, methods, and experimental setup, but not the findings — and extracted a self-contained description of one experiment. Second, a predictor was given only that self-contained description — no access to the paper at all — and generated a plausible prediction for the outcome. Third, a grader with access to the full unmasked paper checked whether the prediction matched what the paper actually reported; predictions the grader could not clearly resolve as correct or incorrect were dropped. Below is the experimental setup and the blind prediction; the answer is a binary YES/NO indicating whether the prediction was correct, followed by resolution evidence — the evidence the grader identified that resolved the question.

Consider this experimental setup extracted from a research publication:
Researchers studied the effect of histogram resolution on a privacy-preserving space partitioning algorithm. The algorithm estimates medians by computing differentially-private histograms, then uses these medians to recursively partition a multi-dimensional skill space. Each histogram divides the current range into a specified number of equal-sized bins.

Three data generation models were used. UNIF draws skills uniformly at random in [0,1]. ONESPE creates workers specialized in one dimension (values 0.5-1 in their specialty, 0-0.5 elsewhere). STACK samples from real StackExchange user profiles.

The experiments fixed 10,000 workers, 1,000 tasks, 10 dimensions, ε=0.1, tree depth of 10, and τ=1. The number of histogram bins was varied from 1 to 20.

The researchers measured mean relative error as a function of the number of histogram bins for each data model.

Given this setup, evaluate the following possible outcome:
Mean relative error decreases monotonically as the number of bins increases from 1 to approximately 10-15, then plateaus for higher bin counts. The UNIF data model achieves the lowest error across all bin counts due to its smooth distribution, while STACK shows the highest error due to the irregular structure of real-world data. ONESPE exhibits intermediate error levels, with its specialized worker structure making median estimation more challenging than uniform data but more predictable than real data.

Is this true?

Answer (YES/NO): NO